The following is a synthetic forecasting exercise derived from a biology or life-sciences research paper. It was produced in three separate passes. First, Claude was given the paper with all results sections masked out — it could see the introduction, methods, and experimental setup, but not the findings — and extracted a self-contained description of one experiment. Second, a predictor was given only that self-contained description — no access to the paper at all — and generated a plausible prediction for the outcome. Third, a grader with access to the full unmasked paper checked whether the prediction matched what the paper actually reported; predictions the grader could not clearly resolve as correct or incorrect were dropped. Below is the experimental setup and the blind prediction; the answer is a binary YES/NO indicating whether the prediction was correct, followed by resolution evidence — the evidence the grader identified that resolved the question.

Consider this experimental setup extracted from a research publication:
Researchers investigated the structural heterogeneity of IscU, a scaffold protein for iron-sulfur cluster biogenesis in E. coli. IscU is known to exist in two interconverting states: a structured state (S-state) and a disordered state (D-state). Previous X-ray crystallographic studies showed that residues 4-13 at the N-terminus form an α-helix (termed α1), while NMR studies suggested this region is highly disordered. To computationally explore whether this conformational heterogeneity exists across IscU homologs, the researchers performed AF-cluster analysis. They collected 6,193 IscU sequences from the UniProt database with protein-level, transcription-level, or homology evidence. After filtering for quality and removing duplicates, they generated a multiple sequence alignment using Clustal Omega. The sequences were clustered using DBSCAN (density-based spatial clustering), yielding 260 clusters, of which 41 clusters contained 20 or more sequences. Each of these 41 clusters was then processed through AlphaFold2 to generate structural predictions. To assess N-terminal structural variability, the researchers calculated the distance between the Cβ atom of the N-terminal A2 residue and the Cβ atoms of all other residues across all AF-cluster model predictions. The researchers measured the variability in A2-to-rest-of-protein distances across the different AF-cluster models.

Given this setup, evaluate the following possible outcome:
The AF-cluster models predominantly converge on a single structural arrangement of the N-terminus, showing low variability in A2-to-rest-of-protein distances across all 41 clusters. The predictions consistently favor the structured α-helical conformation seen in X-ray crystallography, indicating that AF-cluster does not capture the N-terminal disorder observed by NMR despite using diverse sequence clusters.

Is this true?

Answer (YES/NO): NO